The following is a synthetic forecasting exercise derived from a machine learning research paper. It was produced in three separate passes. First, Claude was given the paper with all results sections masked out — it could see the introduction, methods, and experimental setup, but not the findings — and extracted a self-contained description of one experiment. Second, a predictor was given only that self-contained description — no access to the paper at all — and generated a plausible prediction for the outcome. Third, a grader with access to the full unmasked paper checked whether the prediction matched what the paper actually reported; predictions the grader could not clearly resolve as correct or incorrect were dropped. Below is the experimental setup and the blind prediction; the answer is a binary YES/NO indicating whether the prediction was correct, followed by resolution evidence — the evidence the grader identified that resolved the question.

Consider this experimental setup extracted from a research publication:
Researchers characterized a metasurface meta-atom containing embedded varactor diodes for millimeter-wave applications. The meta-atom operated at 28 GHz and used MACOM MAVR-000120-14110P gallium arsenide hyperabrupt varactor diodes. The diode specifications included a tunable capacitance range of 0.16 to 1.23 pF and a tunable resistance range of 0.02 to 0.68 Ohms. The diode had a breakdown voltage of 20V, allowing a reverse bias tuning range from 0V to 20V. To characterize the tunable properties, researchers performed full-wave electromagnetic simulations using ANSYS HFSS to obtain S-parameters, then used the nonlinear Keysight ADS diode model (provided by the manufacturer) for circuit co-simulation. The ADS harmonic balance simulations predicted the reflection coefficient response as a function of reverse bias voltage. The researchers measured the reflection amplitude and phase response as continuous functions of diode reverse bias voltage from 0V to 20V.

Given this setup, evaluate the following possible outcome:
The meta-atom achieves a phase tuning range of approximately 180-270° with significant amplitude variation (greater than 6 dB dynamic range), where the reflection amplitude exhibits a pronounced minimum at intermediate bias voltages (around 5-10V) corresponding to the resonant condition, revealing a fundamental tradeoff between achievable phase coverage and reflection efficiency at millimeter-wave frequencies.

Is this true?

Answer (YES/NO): NO